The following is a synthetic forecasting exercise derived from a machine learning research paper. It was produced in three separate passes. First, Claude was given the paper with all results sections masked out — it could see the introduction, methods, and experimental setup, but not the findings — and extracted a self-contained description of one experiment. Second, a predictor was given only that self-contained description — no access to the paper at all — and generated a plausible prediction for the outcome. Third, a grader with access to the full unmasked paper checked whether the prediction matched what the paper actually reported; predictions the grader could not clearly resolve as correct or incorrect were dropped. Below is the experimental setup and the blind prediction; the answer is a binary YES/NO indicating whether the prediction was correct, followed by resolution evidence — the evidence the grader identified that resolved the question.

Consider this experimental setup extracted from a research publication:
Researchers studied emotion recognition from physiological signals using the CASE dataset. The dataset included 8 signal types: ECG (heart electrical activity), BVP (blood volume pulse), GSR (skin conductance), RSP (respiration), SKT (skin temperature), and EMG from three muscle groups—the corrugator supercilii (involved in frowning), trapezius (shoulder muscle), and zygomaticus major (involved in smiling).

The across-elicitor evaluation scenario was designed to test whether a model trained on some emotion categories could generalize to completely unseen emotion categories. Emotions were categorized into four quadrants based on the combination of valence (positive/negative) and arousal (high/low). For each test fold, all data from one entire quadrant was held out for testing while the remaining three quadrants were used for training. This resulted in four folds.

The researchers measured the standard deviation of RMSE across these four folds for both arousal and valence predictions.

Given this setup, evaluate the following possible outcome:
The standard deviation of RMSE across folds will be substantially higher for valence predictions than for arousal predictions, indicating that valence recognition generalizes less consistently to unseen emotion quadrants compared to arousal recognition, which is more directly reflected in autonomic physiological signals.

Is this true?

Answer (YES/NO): NO